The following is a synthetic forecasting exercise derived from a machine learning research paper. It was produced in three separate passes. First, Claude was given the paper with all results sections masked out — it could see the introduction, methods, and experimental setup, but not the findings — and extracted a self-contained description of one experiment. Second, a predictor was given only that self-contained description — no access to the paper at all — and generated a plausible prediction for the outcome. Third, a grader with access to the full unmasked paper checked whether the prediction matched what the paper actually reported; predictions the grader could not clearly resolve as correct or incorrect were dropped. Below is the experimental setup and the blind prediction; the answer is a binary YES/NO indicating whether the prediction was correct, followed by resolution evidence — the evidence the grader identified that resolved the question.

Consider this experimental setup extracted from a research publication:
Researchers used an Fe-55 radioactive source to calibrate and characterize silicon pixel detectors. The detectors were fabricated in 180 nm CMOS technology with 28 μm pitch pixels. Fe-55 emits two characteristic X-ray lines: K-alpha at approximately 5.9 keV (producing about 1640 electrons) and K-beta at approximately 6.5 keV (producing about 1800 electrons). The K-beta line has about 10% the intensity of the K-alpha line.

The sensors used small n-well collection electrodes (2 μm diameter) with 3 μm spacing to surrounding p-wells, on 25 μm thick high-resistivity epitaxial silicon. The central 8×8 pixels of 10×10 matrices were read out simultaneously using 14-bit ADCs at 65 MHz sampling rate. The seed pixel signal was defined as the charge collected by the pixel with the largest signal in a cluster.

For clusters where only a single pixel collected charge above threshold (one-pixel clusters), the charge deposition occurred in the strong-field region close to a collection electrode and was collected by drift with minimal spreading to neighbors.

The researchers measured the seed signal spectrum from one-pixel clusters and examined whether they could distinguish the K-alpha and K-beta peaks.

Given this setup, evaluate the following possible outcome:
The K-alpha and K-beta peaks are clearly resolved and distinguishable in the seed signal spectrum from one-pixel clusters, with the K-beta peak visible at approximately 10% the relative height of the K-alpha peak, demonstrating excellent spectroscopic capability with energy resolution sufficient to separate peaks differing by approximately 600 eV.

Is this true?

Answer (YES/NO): YES